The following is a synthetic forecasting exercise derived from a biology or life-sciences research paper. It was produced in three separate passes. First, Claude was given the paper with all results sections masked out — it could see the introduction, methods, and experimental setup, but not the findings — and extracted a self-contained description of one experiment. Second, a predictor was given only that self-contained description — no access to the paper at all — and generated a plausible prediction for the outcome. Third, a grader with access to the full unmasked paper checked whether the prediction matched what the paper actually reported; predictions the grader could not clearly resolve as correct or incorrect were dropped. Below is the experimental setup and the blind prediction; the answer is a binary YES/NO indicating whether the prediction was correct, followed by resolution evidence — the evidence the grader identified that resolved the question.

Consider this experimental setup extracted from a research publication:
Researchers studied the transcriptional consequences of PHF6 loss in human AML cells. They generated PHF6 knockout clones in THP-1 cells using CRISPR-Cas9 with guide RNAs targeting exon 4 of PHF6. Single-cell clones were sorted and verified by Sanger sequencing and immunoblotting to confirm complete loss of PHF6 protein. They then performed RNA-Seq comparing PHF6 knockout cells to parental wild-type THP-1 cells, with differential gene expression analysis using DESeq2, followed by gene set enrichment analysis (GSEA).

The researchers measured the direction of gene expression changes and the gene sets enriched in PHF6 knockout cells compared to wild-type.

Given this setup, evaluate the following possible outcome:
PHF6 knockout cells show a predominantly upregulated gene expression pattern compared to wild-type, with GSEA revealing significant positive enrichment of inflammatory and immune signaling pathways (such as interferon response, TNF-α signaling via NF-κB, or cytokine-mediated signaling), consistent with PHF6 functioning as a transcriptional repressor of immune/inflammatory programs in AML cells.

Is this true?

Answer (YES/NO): NO